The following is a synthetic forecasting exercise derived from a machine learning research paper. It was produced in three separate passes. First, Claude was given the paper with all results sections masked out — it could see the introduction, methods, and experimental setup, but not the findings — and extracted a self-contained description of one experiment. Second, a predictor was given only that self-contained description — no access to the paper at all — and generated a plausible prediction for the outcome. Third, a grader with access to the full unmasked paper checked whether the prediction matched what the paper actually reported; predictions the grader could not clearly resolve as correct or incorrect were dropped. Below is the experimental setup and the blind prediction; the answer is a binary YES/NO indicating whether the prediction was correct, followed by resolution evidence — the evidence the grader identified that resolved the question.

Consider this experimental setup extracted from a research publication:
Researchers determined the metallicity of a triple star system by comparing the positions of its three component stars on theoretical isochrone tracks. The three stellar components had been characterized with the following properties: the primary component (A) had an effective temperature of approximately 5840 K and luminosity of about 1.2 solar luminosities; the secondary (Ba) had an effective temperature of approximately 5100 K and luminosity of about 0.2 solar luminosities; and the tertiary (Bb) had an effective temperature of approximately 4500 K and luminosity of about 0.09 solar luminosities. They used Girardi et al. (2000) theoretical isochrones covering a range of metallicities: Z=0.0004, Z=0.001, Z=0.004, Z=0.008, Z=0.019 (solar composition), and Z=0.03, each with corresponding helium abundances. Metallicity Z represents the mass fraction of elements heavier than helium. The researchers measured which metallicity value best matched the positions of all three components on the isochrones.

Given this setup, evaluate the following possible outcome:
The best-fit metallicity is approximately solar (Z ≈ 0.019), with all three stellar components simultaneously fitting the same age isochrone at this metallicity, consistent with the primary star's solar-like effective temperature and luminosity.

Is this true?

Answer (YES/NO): NO